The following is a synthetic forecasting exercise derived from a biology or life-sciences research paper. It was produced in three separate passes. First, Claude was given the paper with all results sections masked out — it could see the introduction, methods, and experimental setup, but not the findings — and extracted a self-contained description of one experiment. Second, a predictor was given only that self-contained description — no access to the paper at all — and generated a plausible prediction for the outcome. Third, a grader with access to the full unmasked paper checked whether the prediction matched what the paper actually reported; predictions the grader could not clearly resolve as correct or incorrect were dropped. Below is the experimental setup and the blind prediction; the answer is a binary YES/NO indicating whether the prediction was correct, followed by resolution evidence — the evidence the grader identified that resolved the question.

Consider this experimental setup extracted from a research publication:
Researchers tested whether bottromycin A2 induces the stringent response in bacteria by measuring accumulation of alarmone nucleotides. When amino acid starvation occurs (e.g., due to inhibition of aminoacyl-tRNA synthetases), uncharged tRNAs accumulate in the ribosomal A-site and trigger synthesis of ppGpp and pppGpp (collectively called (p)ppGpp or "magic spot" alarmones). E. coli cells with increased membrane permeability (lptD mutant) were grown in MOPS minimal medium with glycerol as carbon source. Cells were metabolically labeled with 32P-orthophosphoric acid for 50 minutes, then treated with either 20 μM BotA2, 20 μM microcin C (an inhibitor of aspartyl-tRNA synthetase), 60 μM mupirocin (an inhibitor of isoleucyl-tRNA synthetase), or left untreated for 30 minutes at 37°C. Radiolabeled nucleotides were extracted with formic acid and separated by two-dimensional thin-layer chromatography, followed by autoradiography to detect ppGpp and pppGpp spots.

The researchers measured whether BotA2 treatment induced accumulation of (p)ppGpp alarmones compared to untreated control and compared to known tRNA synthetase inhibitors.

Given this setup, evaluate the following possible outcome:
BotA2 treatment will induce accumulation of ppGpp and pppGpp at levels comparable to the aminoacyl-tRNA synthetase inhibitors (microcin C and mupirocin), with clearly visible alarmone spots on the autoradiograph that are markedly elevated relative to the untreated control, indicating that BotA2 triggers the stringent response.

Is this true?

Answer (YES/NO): NO